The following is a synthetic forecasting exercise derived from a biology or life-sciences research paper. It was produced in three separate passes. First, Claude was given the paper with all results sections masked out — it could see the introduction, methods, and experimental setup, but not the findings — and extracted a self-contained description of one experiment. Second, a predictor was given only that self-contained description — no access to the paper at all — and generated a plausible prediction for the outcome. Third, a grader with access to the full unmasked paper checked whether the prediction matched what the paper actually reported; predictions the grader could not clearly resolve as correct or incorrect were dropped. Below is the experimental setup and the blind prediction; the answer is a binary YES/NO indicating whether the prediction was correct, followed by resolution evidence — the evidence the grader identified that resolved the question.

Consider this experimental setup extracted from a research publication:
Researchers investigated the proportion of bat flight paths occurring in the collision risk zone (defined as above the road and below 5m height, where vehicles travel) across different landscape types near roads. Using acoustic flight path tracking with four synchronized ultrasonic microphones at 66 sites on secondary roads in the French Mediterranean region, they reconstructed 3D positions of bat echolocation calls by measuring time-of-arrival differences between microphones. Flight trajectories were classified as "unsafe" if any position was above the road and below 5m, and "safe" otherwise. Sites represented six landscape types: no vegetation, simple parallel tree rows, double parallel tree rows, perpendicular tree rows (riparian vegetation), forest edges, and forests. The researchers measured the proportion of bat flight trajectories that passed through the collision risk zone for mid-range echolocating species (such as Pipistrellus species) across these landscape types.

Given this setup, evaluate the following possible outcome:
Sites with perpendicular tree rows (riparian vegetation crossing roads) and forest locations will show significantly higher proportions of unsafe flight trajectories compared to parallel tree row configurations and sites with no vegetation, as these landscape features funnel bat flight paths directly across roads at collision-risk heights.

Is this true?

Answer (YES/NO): NO